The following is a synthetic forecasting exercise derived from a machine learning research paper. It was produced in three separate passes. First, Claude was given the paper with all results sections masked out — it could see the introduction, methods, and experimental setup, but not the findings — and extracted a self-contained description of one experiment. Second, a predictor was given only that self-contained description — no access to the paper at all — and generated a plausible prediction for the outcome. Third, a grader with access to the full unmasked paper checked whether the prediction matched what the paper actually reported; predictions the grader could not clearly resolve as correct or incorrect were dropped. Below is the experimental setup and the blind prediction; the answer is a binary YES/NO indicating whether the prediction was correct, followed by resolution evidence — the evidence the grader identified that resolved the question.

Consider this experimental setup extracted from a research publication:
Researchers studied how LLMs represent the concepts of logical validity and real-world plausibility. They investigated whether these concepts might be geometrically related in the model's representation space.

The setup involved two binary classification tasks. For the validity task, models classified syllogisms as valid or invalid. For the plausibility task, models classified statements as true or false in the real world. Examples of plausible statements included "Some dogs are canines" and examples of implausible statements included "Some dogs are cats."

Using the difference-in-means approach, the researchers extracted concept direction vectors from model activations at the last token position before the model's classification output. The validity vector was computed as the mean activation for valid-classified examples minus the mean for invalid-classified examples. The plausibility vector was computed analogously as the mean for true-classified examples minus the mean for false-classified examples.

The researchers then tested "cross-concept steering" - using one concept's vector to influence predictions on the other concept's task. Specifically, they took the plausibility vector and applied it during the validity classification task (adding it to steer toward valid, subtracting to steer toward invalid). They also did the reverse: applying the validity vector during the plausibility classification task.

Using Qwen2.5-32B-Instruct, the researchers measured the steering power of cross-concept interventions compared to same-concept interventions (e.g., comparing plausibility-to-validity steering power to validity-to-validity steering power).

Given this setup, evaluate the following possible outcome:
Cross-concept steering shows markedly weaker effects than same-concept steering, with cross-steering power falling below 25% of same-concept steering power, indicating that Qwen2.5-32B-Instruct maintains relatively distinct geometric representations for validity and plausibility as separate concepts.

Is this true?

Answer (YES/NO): NO